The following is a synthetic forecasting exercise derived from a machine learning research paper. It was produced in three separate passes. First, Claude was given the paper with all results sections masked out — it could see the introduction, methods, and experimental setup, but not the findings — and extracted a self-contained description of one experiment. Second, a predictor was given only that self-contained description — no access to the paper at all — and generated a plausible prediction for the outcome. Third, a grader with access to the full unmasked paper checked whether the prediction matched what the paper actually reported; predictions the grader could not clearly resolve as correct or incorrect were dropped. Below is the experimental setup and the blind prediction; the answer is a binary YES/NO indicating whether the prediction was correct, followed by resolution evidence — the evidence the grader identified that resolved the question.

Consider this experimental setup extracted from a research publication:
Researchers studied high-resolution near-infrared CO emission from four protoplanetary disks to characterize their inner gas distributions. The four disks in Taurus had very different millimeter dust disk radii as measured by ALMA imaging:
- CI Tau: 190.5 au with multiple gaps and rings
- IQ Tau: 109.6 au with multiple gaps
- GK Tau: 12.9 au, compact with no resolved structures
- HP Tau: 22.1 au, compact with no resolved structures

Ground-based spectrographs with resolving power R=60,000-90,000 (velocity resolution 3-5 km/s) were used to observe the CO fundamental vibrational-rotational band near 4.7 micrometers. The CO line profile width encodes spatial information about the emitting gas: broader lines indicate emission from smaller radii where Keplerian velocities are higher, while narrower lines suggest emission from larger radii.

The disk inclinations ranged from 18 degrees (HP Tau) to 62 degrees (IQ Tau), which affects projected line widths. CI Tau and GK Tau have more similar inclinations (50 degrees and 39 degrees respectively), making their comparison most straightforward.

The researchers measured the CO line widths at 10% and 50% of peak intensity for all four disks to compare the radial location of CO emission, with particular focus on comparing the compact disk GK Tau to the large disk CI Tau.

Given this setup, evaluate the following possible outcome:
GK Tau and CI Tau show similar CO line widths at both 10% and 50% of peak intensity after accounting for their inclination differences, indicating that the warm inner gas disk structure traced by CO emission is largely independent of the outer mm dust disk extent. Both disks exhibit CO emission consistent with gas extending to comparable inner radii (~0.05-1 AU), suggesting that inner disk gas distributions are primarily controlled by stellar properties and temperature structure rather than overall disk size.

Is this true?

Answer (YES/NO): YES